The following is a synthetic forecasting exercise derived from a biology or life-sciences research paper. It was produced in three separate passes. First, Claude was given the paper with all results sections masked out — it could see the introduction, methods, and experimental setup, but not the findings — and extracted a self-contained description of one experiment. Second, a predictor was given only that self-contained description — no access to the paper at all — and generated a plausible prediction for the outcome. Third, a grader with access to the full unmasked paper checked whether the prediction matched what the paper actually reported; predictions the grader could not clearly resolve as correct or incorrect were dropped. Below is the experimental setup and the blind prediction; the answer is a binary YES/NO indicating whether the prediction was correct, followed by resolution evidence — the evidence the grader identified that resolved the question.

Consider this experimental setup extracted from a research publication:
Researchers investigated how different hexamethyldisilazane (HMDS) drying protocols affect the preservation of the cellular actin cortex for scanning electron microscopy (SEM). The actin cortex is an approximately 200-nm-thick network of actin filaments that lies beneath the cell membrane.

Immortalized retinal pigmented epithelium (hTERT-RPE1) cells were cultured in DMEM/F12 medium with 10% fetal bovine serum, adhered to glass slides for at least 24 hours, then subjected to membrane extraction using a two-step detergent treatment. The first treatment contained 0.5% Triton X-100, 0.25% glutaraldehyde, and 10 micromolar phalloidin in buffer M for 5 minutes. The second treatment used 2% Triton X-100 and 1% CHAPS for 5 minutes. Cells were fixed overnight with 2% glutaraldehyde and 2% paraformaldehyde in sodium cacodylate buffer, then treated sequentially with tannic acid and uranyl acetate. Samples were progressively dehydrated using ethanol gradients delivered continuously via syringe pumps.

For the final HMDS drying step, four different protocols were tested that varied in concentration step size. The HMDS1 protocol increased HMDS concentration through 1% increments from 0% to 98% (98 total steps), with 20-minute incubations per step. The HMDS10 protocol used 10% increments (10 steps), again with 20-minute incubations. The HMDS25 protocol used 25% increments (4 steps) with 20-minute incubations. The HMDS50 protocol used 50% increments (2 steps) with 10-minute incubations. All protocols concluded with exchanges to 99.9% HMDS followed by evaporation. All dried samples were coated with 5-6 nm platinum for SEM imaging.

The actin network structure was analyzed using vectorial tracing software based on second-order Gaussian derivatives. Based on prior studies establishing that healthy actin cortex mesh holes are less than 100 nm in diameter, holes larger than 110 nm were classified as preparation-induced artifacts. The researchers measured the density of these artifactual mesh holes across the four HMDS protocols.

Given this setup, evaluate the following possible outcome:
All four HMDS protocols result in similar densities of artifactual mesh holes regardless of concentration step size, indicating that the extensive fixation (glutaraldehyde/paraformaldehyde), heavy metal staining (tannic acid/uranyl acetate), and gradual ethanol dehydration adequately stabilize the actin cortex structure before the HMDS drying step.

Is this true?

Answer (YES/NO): NO